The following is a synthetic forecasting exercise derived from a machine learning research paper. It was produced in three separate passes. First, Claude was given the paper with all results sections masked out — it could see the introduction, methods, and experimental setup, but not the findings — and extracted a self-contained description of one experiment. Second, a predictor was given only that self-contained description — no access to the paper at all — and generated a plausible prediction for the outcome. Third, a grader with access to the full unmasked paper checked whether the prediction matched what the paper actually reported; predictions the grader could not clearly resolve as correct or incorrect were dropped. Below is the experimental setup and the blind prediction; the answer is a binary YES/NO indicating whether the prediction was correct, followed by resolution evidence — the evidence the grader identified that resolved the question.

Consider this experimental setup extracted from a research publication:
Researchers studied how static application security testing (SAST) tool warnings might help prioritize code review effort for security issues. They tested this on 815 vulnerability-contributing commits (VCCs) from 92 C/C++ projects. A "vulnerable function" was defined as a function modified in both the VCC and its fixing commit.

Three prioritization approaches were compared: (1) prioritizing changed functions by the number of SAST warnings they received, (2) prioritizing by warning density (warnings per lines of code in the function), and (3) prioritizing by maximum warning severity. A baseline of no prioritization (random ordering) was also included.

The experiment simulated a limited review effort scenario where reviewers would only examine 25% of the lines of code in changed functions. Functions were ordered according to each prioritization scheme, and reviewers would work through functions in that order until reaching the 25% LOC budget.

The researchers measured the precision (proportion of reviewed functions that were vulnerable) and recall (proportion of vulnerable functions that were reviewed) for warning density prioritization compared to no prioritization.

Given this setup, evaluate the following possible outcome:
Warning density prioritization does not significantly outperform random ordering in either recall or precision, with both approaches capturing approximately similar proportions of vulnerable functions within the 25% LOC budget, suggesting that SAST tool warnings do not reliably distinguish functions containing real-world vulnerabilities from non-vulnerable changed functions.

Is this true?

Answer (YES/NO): NO